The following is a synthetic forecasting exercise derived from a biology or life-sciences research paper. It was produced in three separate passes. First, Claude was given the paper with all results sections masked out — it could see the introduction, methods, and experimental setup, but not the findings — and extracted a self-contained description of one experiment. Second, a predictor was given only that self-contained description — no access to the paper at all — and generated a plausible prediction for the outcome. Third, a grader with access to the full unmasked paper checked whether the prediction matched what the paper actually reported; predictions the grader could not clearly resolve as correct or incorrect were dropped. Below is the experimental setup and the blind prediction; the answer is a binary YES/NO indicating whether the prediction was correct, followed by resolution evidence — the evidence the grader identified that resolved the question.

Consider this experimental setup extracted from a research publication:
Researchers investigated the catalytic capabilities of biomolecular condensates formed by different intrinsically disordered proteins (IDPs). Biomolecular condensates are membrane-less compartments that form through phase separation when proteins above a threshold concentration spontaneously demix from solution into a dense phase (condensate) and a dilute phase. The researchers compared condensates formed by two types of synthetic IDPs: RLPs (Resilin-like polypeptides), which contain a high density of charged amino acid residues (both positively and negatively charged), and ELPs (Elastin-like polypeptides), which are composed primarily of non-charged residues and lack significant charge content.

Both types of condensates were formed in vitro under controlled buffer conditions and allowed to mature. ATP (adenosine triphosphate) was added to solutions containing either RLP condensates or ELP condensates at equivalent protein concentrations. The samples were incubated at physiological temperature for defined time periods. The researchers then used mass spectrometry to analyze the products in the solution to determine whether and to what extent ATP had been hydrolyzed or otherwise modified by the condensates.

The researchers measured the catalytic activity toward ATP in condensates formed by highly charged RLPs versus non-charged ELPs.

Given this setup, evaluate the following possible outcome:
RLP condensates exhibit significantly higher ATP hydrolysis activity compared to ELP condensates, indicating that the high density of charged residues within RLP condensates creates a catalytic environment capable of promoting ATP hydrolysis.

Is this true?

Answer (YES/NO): YES